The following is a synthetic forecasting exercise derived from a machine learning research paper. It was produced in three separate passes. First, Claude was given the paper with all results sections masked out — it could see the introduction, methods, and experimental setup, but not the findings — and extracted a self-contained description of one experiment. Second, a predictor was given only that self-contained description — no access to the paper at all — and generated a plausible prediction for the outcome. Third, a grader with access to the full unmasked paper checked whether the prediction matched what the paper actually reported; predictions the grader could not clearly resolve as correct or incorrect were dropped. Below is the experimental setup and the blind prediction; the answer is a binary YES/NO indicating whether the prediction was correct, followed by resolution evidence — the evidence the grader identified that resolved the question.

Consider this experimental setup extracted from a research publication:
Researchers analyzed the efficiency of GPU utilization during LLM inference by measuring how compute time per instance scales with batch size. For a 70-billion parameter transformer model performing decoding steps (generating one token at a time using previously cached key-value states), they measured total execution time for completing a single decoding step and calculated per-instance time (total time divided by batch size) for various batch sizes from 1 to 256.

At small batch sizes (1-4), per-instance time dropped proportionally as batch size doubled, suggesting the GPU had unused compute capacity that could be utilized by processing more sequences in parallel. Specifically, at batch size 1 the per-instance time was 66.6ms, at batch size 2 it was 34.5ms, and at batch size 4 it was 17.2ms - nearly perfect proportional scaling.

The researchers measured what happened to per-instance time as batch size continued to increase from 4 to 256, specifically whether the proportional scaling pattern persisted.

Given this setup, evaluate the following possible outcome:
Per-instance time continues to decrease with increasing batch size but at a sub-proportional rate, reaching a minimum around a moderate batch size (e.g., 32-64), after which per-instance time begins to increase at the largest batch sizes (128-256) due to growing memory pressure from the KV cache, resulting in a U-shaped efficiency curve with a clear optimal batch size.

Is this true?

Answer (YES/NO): NO